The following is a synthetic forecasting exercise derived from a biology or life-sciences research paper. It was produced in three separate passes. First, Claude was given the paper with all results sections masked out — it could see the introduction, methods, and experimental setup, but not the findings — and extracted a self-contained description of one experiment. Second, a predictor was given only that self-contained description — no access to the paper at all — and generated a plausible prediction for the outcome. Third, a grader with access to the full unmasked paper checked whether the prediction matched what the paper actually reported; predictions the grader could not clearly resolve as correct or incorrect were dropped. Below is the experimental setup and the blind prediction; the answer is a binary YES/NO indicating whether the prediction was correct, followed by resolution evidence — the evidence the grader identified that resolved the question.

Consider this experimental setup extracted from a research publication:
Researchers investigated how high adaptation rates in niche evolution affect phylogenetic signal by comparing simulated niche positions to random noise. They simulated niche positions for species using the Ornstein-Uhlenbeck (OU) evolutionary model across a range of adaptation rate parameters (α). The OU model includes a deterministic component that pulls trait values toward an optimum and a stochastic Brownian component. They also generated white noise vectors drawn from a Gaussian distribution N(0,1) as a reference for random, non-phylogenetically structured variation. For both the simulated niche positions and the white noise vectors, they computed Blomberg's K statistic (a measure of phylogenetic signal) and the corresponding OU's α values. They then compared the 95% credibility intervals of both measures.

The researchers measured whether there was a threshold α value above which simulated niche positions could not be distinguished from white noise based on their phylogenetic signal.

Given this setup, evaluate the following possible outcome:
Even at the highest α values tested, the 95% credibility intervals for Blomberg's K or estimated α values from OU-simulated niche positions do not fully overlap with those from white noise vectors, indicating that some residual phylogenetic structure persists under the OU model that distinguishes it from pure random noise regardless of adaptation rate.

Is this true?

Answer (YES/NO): NO